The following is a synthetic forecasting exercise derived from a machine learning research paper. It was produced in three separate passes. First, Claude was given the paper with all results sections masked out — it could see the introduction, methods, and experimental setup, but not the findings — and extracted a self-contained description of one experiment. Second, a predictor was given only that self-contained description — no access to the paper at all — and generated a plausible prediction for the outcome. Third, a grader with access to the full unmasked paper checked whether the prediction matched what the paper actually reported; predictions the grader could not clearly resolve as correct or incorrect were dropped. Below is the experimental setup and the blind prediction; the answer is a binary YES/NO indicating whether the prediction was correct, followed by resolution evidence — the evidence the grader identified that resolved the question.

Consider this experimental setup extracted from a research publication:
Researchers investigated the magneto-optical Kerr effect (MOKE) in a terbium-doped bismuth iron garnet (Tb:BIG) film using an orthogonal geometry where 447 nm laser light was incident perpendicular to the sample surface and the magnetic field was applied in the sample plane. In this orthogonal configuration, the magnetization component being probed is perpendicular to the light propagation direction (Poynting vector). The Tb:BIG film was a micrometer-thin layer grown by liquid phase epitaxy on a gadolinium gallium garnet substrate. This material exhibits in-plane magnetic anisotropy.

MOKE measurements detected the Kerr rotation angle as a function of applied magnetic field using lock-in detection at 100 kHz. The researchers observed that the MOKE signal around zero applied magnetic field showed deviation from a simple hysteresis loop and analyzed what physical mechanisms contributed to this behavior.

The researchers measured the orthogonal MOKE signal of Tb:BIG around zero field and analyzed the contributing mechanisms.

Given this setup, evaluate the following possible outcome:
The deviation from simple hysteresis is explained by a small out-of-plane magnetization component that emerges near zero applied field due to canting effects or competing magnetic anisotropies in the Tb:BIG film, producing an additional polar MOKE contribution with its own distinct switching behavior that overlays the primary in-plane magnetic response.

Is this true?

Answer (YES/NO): NO